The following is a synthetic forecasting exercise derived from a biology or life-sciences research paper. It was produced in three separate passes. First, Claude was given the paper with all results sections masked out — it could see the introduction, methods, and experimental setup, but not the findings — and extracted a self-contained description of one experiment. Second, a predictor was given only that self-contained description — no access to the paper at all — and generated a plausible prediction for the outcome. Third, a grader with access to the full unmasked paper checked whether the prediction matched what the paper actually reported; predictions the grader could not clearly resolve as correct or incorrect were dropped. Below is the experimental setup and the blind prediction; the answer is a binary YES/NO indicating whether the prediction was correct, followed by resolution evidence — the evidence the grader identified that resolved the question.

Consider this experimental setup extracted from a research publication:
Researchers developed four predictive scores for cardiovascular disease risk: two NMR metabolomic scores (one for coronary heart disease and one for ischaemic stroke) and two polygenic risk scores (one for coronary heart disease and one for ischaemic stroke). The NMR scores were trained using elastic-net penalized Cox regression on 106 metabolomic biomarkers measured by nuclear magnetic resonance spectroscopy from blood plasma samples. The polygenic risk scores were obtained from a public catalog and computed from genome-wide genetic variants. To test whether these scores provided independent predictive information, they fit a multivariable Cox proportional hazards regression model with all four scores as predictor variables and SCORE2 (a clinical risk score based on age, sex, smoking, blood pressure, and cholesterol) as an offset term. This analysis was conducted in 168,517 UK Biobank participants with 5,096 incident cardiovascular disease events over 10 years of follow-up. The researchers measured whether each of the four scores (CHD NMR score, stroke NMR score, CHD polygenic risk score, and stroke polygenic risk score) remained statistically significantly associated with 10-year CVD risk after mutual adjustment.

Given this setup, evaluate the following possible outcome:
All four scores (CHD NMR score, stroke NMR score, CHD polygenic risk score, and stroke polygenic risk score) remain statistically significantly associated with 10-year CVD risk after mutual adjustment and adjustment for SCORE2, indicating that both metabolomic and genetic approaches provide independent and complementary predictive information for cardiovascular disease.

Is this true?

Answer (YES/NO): YES